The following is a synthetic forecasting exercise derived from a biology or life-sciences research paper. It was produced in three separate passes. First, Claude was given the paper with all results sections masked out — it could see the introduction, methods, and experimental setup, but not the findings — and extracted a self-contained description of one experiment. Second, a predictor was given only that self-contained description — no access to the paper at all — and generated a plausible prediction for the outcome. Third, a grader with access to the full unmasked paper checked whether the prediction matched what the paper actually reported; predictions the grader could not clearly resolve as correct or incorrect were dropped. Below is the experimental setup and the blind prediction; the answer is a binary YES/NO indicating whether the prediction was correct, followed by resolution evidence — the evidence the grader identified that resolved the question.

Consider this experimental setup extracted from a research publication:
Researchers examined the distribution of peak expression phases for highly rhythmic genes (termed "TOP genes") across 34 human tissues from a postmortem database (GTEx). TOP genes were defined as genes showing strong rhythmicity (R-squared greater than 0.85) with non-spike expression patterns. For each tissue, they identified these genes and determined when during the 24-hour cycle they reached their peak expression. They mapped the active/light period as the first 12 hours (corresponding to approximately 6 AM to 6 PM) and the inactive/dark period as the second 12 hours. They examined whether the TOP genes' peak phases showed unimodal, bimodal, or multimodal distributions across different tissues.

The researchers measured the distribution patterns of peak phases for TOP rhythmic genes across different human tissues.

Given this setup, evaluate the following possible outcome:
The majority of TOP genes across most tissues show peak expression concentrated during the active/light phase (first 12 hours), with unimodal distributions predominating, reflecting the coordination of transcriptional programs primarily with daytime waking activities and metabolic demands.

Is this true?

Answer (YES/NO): NO